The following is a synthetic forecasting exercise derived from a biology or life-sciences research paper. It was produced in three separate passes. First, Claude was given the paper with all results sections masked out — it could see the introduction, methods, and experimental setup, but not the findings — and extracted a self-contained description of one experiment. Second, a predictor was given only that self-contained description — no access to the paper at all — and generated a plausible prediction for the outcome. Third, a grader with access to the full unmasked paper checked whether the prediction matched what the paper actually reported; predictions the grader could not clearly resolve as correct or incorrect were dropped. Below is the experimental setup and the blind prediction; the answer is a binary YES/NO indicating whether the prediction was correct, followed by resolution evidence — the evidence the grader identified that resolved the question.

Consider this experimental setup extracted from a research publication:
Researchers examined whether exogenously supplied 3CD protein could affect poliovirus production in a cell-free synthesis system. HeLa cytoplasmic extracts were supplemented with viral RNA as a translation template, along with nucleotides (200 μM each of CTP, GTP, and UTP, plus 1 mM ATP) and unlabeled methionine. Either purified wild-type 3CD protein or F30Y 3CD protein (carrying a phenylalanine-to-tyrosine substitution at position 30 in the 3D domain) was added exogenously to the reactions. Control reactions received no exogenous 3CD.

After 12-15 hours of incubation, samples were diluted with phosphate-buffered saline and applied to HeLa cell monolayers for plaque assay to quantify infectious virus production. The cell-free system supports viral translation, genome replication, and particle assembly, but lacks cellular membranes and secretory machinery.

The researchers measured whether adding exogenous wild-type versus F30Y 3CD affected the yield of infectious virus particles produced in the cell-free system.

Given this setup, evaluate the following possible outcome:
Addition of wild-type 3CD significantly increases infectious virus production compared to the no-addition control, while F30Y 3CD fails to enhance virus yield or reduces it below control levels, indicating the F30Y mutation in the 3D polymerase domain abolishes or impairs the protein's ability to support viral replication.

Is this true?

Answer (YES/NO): NO